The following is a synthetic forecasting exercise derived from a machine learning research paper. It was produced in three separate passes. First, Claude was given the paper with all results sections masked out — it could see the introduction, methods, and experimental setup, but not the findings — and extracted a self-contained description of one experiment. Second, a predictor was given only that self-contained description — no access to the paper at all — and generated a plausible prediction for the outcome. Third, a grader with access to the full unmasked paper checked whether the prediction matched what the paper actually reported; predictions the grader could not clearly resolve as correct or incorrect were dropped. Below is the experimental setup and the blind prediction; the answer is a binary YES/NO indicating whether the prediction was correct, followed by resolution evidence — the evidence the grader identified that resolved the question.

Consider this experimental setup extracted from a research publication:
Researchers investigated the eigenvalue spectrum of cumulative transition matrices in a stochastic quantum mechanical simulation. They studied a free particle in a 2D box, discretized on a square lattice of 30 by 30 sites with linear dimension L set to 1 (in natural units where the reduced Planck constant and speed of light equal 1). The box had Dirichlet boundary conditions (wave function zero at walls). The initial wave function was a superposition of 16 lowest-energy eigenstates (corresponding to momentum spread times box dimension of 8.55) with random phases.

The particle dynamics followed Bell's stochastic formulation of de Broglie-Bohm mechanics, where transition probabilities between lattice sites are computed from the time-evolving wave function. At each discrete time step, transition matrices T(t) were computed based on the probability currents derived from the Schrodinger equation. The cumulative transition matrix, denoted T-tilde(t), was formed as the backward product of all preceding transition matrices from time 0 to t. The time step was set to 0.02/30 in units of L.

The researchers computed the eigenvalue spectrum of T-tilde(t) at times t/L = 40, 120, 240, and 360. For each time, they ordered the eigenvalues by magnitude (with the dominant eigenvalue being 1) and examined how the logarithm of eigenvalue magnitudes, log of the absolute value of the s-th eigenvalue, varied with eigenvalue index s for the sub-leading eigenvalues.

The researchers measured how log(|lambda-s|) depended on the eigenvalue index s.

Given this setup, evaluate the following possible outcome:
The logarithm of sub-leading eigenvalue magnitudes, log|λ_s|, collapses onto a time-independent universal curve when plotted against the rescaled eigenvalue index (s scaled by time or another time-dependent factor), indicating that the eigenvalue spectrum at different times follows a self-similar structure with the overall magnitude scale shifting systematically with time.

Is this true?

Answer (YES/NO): NO